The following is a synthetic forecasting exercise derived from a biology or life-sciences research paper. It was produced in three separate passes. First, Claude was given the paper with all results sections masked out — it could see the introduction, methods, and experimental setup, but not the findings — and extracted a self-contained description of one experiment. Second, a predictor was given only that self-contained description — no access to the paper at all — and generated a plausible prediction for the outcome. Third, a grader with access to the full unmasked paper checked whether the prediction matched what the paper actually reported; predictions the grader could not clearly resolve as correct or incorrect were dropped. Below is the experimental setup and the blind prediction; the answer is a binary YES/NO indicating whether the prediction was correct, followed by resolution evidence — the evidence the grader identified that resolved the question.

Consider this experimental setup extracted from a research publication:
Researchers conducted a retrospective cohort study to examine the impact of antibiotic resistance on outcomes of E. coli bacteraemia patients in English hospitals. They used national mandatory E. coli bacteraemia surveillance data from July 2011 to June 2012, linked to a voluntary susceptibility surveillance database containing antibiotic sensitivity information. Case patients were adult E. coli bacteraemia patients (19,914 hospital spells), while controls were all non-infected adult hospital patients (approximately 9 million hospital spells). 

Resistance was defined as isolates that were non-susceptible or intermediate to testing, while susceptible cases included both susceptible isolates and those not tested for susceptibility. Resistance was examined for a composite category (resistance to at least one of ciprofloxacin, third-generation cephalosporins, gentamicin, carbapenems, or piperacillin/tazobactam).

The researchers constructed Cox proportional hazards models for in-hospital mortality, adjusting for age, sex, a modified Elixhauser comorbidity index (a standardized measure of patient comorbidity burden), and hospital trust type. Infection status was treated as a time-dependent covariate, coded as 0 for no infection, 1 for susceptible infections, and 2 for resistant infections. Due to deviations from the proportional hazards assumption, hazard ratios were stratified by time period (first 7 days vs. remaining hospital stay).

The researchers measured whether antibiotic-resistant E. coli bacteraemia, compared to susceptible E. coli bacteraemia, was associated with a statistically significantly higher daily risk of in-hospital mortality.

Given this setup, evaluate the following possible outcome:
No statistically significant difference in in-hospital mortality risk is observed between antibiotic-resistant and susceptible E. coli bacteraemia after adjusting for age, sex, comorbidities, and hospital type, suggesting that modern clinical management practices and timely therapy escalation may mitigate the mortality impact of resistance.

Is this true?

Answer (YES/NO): YES